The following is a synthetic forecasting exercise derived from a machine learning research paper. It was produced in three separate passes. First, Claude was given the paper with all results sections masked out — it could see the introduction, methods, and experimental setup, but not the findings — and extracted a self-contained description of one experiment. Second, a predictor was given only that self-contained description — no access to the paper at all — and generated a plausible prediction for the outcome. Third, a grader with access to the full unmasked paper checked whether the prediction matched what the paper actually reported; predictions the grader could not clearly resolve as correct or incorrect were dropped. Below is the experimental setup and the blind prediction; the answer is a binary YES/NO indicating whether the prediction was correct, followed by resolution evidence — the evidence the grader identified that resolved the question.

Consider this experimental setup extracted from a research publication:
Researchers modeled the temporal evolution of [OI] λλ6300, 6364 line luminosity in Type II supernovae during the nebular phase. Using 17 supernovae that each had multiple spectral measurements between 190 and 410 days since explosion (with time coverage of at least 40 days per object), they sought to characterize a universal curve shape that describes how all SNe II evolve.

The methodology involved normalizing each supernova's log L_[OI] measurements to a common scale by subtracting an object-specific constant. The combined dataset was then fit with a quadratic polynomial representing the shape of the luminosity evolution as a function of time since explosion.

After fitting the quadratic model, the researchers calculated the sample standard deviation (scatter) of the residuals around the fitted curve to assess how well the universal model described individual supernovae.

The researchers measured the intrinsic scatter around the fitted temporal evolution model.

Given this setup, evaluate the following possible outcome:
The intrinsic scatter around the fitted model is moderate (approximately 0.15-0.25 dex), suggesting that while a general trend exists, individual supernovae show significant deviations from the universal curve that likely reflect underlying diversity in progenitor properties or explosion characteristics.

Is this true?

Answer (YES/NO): NO